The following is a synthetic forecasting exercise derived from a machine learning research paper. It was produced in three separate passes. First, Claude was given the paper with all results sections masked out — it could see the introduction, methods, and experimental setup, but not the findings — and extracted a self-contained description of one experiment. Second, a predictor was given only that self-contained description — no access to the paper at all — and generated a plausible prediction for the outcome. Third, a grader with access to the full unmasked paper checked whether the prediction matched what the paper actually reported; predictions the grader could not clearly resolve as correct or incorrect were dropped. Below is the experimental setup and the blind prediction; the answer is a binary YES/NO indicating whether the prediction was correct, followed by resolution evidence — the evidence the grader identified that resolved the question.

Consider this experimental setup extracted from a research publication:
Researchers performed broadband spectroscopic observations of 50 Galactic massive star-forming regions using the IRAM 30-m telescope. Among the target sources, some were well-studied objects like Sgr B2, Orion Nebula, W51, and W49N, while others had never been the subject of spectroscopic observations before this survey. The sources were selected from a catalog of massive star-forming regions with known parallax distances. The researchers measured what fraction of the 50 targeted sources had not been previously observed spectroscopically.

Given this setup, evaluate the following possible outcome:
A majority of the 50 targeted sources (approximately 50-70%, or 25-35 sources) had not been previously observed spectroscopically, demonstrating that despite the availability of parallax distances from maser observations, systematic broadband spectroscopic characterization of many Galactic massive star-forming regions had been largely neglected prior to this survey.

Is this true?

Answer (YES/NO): YES